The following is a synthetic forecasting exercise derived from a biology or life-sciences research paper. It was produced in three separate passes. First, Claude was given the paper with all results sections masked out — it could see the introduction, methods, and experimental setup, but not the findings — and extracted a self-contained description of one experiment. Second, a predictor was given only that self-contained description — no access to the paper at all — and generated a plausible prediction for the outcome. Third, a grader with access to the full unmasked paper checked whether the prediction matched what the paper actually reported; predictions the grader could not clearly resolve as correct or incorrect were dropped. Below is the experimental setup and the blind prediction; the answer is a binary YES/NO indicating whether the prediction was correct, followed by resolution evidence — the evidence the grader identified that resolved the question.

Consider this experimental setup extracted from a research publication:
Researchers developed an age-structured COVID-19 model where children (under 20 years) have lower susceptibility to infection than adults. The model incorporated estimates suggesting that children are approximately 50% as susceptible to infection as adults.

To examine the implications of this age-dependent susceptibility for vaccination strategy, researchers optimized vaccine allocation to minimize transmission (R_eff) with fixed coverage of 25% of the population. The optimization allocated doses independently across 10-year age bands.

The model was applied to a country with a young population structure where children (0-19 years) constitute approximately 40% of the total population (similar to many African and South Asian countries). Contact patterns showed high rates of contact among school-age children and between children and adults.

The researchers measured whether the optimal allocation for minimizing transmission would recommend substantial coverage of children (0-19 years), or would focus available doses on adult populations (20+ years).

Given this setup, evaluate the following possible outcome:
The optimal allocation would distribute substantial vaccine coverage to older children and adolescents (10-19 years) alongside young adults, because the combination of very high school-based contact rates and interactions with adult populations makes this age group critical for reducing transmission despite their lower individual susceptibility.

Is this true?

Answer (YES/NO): NO